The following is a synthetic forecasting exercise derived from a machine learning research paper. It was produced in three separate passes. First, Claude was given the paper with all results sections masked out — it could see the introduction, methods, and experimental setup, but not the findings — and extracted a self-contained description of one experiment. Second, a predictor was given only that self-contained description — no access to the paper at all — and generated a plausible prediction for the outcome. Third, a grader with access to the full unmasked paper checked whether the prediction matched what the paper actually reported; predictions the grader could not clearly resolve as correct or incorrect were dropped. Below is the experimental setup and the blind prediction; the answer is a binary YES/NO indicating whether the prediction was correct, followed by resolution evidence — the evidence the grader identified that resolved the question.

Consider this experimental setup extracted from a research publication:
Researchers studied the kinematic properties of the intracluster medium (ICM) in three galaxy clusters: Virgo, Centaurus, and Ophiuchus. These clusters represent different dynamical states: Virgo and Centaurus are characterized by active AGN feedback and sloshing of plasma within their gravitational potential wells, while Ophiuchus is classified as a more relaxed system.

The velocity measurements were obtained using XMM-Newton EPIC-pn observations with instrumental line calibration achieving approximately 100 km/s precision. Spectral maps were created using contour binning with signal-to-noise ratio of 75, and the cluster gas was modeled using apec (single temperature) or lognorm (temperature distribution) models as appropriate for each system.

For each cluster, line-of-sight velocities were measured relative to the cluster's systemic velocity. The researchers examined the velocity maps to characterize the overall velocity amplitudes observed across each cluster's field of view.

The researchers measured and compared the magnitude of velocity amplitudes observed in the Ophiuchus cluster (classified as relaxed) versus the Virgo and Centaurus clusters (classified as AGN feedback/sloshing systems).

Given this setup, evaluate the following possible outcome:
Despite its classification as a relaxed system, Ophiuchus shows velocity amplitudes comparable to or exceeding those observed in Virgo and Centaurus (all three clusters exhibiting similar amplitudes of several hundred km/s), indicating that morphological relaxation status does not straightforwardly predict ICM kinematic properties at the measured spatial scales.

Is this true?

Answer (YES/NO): NO